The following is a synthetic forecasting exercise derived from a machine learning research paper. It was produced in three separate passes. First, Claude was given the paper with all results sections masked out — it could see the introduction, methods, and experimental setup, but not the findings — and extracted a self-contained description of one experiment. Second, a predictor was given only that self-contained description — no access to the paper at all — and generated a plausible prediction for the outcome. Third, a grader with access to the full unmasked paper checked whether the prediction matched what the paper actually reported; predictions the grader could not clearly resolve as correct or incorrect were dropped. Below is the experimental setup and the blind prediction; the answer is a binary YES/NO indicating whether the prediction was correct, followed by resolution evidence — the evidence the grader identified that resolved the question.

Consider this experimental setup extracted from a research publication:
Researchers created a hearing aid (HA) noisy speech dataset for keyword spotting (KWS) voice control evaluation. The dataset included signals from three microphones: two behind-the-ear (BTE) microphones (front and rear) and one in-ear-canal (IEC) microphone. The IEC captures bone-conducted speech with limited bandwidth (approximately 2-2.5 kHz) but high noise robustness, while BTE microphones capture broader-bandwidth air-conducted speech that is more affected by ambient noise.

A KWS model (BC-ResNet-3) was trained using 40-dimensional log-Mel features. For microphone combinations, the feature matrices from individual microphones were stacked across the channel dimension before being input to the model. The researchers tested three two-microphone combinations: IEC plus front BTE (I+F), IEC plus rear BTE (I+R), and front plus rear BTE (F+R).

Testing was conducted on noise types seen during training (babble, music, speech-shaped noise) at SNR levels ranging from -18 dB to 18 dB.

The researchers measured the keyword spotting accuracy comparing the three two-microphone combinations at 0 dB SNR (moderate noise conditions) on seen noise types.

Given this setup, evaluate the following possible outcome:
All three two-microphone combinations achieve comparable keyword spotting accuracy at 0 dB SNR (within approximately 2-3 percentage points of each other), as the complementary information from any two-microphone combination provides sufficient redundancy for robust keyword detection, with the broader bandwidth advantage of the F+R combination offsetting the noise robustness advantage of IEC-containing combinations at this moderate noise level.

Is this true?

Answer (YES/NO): NO